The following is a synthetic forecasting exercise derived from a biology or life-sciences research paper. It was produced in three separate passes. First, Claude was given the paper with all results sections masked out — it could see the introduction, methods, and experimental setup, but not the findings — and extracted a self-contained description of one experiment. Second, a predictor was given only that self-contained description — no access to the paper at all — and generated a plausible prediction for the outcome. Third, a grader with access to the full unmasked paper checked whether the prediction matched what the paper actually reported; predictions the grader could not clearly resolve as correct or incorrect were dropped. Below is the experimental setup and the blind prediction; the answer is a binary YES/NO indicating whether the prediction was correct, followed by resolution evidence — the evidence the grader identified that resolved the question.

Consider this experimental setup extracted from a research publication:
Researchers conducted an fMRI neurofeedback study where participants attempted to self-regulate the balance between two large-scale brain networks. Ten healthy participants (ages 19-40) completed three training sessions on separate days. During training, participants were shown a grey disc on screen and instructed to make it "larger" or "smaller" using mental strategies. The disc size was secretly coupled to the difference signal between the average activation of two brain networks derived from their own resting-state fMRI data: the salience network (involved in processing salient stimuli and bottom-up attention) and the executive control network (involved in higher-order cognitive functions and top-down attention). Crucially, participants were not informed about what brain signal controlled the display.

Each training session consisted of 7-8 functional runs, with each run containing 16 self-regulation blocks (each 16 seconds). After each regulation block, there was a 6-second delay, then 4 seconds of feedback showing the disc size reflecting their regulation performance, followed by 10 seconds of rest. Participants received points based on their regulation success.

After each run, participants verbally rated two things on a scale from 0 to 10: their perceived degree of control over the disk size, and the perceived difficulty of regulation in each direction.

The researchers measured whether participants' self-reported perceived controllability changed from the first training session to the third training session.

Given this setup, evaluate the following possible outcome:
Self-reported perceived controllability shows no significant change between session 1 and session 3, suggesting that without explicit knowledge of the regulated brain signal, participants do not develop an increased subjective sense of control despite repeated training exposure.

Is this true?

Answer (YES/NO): NO